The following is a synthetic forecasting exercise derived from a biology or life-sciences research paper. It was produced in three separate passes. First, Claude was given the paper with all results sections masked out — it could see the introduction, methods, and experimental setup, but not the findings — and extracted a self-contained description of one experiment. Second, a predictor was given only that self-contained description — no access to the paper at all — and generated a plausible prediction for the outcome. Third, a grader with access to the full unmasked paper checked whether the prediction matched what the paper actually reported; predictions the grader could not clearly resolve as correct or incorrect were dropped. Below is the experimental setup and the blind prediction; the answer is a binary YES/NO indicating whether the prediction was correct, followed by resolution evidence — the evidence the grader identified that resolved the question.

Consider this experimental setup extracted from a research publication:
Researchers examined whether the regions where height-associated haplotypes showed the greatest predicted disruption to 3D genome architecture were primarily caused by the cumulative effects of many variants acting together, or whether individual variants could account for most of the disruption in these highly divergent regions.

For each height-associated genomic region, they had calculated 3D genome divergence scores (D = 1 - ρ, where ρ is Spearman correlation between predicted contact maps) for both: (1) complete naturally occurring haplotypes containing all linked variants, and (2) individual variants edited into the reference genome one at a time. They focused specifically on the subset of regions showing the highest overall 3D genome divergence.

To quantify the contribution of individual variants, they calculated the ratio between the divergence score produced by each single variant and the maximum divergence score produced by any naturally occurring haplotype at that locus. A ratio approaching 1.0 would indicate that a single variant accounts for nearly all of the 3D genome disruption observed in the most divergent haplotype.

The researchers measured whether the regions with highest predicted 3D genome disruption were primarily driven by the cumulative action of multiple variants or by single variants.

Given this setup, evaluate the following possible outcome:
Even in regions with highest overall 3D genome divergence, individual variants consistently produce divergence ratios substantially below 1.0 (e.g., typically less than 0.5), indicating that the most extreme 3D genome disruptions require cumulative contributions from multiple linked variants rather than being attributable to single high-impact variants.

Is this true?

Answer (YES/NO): NO